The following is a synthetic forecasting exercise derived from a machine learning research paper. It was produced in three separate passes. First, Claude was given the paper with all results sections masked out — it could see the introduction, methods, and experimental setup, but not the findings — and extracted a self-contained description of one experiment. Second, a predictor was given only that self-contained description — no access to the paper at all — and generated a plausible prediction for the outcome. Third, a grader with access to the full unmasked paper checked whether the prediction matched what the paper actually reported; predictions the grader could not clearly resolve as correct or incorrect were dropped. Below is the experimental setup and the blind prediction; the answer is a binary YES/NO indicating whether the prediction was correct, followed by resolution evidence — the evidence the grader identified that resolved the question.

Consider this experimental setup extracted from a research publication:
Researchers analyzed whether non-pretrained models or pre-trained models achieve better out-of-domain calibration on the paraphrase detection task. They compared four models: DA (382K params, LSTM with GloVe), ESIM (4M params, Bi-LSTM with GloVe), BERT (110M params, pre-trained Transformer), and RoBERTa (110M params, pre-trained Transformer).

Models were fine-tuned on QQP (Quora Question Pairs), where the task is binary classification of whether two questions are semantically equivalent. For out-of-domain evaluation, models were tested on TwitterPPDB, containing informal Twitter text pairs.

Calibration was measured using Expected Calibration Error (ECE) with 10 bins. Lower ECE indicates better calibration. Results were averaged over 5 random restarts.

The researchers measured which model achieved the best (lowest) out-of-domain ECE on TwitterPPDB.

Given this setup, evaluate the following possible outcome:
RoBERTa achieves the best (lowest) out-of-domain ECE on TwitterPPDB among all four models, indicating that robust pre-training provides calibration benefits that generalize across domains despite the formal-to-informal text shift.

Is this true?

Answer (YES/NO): NO